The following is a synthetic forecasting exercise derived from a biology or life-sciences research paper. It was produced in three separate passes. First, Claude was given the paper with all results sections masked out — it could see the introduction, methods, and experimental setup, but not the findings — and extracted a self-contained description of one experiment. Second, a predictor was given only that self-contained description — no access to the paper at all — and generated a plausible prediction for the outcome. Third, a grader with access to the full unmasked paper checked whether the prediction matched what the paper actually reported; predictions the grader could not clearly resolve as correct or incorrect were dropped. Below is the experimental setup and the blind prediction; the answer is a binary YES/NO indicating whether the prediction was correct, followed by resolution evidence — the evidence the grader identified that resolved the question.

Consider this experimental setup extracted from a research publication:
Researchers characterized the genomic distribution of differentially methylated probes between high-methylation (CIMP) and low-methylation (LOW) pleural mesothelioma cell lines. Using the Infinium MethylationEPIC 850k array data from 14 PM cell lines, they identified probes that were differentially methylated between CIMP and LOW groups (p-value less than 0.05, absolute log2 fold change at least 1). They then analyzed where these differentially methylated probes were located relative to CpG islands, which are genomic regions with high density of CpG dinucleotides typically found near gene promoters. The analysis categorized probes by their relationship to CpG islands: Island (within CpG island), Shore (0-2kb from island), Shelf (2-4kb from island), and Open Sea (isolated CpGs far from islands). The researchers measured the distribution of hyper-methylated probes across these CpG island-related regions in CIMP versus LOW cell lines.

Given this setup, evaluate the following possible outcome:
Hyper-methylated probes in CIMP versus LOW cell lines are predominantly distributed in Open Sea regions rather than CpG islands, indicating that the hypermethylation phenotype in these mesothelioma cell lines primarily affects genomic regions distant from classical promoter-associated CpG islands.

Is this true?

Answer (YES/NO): NO